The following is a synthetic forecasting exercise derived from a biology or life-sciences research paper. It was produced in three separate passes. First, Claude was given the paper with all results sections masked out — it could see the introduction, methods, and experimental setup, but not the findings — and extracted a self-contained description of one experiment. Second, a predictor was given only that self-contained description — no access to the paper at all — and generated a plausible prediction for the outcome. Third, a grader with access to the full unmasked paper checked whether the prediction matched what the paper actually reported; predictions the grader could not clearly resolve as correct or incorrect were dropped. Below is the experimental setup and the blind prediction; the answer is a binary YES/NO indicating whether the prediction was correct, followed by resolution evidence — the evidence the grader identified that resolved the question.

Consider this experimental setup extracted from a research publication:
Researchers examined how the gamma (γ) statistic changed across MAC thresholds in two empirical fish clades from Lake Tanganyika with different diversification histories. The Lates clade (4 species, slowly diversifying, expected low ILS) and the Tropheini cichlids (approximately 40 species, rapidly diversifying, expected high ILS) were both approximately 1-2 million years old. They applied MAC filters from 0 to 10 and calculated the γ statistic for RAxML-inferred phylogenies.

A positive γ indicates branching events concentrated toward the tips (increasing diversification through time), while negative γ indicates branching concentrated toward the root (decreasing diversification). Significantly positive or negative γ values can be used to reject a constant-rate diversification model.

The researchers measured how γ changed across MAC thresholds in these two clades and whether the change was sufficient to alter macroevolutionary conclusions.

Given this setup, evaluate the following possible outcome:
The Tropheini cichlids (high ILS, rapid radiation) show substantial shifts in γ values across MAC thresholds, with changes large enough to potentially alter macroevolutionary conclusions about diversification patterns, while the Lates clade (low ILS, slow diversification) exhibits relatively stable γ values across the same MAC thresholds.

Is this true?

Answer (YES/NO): NO